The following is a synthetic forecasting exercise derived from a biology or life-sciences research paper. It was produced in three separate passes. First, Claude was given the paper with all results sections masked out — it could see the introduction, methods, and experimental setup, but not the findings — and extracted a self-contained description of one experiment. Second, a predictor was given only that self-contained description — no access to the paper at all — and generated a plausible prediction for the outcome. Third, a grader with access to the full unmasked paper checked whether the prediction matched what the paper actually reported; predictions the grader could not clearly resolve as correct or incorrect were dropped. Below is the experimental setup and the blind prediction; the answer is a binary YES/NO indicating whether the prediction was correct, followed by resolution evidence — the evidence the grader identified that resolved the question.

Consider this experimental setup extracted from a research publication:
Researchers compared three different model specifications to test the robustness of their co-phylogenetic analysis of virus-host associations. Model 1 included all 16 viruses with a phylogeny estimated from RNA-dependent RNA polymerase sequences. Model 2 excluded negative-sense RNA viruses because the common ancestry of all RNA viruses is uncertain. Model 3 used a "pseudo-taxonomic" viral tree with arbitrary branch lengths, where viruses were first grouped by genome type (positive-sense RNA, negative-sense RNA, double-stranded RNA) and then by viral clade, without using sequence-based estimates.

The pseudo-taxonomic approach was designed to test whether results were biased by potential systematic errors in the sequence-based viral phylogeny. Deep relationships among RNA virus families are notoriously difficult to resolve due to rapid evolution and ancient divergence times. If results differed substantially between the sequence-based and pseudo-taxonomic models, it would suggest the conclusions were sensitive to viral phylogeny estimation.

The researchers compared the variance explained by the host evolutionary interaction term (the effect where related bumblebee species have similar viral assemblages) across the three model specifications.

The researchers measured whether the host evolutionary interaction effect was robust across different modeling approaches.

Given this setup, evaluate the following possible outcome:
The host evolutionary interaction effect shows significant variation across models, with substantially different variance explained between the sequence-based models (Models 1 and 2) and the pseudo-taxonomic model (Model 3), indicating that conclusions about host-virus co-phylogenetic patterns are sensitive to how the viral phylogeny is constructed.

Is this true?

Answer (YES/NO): NO